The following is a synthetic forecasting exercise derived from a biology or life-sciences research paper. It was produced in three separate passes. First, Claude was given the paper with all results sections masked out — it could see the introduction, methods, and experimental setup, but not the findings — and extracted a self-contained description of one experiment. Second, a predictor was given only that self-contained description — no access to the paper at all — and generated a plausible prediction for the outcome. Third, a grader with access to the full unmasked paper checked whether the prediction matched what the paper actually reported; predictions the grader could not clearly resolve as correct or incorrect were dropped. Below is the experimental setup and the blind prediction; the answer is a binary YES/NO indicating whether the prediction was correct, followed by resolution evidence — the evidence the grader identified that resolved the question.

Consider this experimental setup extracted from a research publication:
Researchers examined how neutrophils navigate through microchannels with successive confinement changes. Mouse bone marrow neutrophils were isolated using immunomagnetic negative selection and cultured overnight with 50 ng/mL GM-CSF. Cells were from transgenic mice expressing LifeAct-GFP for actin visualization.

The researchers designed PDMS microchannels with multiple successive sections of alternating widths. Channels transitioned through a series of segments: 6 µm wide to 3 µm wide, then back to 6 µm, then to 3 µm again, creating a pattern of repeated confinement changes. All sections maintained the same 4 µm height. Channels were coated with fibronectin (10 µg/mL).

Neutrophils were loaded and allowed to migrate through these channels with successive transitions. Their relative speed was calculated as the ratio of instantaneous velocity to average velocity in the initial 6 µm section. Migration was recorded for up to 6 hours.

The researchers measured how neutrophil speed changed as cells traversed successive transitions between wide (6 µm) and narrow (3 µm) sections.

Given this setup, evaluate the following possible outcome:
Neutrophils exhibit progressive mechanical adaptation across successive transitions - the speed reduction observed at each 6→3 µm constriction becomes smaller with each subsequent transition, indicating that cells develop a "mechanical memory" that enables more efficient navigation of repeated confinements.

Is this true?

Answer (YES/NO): NO